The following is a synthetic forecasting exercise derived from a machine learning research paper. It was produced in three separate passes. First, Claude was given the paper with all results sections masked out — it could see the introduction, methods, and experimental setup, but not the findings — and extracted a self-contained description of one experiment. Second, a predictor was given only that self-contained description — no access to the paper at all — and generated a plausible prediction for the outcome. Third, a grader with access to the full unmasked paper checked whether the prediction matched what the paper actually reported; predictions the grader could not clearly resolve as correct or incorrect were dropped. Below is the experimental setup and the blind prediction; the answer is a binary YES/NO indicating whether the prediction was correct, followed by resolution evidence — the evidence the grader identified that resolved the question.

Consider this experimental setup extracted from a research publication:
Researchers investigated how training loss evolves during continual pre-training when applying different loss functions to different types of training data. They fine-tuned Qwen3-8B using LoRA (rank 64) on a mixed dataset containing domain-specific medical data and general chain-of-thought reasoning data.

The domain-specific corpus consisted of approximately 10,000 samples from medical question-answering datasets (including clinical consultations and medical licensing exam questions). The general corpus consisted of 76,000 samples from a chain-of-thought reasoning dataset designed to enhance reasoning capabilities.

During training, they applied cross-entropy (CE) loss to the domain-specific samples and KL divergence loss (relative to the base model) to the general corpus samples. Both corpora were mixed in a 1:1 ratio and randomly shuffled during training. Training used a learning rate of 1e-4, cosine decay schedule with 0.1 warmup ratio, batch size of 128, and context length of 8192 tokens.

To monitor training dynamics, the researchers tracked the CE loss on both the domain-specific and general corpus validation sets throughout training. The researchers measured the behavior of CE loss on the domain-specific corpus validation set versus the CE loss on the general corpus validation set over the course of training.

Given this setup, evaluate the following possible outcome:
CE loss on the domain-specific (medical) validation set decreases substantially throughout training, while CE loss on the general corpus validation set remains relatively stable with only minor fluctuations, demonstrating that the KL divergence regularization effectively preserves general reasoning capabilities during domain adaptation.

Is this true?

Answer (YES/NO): YES